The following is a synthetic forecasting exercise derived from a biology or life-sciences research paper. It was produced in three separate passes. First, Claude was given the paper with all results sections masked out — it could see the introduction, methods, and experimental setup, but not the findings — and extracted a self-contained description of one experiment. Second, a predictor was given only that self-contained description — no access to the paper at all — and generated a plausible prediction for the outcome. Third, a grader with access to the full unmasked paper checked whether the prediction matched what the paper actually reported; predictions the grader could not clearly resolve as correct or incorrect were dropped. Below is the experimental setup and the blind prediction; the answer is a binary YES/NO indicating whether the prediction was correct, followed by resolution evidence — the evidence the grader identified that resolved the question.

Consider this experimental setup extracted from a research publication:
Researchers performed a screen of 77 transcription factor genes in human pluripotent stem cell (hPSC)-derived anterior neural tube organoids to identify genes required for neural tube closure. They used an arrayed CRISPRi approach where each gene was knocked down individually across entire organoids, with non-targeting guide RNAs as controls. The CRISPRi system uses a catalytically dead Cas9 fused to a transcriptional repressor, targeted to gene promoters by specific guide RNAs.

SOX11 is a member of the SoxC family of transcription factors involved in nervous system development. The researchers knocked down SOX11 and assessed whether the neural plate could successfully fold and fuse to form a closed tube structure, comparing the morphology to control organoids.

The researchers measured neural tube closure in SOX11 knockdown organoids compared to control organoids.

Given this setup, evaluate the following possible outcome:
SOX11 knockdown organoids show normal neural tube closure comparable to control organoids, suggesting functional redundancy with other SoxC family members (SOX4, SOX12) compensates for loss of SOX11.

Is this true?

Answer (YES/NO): NO